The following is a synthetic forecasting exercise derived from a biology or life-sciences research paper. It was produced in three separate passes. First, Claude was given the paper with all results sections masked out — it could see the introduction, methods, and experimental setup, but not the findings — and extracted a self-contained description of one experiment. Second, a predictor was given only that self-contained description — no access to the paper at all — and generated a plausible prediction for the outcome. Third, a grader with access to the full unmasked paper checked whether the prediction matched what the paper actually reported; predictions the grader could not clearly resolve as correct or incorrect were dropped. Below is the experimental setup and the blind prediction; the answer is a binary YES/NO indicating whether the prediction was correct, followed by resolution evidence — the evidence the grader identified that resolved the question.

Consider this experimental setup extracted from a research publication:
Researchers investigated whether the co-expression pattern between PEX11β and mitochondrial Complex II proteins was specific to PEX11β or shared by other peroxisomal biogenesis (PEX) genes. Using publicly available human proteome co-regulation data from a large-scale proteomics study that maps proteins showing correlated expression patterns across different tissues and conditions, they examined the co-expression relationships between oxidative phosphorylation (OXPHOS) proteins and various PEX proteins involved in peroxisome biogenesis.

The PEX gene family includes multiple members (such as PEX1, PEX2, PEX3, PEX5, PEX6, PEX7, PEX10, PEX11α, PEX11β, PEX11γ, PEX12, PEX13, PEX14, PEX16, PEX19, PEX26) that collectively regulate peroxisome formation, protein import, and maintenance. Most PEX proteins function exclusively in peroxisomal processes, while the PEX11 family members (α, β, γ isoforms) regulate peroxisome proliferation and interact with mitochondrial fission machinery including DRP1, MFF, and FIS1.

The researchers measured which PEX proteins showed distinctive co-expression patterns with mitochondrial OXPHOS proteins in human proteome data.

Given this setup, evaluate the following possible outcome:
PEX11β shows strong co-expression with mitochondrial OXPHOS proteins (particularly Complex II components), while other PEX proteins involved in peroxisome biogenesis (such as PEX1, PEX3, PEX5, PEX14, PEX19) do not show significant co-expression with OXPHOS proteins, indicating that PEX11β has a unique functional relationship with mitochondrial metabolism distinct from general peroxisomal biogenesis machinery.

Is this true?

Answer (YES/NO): YES